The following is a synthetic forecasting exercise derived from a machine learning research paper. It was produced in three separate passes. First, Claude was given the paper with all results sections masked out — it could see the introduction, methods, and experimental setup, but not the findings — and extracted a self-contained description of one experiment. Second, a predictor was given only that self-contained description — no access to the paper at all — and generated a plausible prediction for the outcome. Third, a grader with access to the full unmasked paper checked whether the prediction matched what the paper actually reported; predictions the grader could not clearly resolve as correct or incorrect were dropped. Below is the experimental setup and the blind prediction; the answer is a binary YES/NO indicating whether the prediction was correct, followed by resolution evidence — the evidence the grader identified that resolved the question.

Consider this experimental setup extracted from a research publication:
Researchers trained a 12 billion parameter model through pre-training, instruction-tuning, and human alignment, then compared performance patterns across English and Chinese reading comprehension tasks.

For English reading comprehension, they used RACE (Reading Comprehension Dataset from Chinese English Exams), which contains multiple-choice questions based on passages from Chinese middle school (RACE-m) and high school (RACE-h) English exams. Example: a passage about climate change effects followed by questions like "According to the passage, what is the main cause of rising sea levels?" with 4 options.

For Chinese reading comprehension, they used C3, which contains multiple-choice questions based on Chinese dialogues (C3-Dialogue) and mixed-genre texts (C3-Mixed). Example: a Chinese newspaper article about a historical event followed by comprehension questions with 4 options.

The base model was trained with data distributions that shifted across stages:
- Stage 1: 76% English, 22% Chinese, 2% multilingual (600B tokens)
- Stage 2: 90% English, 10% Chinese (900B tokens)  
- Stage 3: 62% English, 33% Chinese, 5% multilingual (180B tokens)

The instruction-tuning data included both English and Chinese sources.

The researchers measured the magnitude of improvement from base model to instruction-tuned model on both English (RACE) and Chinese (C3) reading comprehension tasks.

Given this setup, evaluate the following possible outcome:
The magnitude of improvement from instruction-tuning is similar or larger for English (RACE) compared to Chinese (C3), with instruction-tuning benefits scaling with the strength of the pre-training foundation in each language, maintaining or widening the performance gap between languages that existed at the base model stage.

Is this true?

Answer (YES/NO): NO